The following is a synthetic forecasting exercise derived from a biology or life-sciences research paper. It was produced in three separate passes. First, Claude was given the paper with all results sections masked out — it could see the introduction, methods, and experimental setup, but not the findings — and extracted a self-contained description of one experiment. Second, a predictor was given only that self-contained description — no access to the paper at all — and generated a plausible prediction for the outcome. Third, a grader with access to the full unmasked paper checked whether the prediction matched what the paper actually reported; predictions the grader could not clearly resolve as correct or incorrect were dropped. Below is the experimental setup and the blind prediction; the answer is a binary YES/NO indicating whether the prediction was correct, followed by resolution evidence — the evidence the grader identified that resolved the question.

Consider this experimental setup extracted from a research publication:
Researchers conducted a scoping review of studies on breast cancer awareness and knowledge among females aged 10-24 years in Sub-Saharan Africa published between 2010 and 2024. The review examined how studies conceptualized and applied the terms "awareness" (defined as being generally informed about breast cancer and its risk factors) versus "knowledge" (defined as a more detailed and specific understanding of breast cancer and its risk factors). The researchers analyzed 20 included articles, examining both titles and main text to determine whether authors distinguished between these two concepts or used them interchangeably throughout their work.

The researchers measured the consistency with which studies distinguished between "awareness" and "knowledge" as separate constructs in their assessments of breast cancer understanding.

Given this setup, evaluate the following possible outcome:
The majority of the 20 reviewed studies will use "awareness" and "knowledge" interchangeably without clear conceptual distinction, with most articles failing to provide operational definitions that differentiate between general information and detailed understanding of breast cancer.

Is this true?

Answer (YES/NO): YES